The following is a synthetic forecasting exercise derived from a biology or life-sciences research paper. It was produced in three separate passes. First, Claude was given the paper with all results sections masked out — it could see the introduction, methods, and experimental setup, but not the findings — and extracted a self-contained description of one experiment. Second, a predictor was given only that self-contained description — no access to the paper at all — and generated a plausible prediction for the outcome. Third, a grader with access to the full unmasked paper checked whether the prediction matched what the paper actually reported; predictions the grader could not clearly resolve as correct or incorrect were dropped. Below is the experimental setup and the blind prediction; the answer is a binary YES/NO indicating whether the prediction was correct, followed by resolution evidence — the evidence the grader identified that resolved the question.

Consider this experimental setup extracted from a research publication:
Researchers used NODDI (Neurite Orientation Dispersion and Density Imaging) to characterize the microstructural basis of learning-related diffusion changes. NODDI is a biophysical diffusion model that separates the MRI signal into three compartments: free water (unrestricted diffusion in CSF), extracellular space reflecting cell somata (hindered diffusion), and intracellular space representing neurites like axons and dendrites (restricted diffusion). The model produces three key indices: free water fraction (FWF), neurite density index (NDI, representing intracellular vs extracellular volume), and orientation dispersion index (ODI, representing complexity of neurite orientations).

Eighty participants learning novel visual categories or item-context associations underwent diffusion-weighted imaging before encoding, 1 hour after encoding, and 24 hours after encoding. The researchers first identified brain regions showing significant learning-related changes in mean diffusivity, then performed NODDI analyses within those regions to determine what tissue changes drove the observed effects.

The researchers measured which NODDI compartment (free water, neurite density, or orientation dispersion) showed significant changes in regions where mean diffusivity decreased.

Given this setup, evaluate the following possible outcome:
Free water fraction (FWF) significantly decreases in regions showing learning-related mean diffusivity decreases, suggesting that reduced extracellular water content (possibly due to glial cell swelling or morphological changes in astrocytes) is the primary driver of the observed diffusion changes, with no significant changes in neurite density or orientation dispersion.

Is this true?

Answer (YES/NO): YES